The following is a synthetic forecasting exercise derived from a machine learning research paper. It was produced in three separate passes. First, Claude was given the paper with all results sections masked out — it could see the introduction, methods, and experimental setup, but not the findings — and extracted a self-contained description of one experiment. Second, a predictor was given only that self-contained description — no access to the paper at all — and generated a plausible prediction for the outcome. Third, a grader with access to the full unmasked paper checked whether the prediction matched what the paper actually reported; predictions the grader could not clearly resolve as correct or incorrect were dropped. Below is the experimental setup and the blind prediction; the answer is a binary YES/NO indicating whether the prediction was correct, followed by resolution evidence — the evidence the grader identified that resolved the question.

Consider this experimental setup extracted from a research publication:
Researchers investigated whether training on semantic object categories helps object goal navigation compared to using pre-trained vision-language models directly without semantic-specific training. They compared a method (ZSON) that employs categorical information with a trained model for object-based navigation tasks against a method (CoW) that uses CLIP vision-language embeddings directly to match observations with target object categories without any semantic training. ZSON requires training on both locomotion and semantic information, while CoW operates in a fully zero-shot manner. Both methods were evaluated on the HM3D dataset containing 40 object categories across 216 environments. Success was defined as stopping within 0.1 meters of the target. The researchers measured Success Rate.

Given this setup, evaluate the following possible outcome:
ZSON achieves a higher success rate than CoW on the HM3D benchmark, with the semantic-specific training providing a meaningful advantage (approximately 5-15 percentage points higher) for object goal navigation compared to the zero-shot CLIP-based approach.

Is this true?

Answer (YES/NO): NO